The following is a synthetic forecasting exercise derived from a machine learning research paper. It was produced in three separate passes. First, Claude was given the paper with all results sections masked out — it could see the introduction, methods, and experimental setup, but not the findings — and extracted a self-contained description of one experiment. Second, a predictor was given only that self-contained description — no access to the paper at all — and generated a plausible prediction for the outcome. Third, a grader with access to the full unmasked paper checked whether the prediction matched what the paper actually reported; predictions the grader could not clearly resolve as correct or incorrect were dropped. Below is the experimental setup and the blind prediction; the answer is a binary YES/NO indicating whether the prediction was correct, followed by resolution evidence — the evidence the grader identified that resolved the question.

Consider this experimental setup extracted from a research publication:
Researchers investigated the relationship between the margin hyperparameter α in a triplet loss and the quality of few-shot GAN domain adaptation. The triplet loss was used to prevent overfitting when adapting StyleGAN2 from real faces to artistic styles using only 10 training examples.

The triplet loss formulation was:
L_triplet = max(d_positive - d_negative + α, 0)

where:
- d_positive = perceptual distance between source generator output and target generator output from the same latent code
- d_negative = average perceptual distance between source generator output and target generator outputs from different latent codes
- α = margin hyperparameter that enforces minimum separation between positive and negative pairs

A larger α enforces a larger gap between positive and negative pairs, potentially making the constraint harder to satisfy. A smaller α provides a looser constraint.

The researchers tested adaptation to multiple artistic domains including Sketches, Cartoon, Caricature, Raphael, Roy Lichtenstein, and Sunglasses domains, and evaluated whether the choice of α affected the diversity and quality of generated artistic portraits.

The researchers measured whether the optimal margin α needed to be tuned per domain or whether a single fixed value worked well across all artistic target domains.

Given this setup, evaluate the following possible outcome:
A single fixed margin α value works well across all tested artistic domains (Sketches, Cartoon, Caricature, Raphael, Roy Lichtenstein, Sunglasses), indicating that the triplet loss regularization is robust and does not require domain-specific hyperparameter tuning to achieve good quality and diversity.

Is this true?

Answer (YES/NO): NO